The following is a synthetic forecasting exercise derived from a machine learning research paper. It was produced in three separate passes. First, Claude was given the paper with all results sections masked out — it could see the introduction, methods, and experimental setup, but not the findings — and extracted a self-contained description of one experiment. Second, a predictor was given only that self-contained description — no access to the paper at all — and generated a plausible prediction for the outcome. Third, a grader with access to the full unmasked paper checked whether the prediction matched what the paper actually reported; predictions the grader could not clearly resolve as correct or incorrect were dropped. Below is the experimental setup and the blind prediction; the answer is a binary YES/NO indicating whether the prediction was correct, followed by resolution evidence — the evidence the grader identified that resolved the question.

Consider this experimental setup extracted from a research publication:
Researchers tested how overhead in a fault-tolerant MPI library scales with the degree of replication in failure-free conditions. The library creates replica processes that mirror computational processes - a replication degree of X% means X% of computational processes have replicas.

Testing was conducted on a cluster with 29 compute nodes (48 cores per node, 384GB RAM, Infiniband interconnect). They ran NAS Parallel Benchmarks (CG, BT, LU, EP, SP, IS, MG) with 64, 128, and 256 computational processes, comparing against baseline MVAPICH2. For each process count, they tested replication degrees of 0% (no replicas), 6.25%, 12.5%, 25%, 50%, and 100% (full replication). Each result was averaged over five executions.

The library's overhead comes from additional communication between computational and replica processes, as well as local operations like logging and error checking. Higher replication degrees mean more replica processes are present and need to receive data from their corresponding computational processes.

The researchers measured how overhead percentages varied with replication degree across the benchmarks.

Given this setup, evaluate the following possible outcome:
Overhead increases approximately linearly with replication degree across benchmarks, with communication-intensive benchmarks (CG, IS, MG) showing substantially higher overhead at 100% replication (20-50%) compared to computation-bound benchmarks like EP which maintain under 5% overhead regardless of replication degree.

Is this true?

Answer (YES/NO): NO